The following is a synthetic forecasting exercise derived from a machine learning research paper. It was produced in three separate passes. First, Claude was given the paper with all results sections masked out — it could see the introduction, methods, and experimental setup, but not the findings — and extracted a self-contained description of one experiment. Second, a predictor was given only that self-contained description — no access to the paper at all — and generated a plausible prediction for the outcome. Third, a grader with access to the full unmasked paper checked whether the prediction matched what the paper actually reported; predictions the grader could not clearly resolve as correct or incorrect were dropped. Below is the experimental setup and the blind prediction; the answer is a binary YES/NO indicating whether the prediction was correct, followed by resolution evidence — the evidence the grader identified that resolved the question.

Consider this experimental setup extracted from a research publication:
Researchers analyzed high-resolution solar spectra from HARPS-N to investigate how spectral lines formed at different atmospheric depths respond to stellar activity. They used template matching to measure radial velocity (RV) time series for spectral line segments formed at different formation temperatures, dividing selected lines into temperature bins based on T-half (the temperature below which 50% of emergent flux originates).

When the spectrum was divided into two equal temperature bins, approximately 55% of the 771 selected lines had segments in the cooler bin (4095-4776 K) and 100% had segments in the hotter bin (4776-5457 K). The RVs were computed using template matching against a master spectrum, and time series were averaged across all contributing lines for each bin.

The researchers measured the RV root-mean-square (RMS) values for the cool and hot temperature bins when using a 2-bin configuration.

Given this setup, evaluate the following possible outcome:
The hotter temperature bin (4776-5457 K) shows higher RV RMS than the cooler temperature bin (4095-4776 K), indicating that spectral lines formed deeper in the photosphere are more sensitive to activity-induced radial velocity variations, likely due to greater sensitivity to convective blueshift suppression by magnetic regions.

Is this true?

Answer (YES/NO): YES